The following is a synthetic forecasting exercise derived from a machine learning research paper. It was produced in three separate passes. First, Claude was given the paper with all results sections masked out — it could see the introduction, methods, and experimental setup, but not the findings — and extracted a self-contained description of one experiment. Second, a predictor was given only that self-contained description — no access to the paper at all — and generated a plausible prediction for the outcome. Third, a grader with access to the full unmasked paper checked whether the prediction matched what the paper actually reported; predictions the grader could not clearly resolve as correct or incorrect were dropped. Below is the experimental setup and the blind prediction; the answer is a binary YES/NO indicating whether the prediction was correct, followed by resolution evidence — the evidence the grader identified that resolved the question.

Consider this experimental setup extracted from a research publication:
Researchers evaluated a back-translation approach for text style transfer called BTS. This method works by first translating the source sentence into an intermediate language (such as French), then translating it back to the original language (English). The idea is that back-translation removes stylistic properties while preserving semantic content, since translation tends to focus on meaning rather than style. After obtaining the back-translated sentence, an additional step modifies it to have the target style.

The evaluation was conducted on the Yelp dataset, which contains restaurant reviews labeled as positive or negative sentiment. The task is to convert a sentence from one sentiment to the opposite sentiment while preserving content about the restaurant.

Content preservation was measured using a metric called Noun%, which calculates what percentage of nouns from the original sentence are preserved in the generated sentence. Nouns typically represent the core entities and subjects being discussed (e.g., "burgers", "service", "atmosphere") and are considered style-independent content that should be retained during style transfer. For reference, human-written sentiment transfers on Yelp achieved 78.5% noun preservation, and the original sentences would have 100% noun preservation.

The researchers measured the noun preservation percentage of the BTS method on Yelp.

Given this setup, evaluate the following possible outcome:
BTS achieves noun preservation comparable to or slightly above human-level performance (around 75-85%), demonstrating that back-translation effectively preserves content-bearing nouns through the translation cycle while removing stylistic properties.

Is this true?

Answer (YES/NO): NO